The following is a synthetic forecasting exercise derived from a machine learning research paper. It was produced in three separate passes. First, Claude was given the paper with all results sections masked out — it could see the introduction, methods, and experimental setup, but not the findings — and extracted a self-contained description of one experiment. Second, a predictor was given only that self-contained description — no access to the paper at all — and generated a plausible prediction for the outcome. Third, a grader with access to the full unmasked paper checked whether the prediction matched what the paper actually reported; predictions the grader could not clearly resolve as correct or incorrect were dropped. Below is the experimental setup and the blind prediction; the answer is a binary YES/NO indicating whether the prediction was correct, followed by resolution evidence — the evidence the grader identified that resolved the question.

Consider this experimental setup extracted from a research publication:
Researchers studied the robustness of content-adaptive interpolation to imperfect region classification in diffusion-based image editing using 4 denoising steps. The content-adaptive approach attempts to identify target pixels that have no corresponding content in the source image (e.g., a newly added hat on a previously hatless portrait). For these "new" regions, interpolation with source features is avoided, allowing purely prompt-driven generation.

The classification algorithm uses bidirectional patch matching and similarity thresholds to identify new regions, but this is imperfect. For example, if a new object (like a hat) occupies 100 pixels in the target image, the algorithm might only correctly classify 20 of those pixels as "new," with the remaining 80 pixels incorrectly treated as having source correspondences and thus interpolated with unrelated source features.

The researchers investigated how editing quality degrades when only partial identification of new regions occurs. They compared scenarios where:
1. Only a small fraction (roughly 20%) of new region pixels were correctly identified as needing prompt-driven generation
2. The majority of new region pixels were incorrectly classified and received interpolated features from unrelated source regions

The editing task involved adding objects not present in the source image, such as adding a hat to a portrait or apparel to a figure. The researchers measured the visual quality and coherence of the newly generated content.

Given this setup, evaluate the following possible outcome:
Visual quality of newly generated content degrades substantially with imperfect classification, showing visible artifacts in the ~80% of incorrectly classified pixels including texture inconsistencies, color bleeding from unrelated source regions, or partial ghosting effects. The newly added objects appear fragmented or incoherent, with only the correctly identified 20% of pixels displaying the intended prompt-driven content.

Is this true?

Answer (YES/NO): NO